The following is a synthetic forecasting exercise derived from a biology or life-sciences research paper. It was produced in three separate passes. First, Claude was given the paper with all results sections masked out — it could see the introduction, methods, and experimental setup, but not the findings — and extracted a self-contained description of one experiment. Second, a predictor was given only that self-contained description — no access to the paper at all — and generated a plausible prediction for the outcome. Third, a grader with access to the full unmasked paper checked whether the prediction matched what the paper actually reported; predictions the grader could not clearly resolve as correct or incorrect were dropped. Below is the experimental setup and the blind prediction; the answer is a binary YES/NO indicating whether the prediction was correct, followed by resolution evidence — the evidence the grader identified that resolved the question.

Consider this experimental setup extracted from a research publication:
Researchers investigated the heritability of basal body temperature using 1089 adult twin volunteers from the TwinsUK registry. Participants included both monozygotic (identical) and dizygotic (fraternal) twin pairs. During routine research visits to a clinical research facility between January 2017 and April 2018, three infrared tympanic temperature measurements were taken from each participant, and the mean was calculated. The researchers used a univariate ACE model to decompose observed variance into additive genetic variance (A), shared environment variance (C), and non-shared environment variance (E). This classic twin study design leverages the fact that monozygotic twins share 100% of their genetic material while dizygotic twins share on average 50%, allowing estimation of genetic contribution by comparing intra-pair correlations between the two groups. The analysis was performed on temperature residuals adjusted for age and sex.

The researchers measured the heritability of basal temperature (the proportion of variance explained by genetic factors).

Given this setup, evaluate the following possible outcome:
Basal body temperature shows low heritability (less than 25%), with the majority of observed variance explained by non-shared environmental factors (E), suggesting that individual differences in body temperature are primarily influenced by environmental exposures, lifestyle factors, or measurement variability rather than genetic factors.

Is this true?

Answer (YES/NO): NO